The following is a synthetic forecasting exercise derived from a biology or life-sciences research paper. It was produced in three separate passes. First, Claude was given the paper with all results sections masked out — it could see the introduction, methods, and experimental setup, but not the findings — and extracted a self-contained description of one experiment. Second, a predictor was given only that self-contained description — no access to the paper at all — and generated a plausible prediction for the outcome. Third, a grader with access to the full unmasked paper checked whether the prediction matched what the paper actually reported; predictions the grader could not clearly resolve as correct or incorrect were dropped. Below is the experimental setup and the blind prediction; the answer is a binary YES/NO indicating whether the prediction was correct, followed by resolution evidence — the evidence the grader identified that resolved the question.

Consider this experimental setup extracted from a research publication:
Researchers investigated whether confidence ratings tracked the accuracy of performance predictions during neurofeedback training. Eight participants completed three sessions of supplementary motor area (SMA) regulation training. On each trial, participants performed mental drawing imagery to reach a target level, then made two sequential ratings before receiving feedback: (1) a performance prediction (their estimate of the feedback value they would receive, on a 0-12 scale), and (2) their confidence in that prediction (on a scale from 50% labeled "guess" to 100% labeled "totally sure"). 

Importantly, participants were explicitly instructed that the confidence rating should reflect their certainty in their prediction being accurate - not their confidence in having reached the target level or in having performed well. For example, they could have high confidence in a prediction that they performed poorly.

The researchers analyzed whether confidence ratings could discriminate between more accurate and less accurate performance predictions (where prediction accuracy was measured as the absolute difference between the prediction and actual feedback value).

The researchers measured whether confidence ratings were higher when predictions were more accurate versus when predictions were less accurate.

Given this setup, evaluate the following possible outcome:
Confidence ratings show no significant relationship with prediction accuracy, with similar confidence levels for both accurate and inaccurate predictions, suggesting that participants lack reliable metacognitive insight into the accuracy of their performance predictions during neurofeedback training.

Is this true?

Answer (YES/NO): YES